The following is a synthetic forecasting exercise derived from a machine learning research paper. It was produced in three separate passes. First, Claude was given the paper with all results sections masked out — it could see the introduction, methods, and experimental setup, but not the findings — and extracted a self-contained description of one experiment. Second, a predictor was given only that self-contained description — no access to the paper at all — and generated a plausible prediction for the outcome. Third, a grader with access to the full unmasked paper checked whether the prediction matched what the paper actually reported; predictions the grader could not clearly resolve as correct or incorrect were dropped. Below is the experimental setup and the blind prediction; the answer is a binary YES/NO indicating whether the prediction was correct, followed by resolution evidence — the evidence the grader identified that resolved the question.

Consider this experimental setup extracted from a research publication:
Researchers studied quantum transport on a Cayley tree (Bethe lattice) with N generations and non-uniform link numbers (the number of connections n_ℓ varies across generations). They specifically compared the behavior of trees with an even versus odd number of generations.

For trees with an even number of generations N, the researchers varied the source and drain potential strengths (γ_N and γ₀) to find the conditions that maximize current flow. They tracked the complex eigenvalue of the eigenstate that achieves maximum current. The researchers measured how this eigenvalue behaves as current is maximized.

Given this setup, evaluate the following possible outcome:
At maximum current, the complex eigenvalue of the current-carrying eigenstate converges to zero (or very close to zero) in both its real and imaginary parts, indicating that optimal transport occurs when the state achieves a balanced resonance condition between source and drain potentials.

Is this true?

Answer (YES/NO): YES